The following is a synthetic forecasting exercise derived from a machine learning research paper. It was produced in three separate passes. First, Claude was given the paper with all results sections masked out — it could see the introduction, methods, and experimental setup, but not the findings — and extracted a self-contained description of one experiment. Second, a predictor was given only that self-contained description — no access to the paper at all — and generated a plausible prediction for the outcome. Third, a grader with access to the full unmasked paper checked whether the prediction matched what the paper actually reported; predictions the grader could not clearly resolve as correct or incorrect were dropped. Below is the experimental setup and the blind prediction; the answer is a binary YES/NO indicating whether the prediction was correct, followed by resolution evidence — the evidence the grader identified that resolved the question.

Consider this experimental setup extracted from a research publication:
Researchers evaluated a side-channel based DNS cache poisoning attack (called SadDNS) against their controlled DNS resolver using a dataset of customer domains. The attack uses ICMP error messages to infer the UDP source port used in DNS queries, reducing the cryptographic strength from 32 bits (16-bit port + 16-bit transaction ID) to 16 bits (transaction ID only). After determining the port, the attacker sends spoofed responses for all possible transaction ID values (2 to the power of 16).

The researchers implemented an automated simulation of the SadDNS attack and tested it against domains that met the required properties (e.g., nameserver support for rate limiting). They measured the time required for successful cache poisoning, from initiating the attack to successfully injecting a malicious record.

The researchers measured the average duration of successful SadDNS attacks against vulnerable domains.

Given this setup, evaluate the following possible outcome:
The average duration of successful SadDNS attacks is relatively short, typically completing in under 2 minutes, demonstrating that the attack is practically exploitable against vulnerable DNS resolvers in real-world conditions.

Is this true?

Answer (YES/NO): NO